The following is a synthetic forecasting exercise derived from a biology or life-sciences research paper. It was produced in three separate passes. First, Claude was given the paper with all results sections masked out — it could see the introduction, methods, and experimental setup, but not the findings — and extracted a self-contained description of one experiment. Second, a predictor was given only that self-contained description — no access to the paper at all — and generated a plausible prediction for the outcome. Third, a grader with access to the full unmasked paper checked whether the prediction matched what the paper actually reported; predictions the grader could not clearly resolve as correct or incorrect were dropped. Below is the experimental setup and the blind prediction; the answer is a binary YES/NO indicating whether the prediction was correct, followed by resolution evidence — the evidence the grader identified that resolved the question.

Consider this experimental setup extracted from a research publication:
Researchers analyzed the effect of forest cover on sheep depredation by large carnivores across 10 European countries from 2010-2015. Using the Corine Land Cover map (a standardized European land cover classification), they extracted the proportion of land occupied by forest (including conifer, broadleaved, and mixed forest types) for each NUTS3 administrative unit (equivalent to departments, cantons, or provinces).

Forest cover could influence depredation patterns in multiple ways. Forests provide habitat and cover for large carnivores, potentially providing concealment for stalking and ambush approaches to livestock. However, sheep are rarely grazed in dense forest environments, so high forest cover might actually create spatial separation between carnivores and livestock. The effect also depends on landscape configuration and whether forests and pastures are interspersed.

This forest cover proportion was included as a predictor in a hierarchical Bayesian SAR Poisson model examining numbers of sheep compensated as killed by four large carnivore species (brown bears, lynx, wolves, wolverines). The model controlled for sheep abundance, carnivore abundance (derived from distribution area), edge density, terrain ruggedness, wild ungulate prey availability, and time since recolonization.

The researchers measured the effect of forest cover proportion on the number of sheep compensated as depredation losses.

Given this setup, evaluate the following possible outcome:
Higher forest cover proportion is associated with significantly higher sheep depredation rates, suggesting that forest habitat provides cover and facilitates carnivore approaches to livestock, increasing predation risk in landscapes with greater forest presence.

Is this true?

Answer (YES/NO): NO